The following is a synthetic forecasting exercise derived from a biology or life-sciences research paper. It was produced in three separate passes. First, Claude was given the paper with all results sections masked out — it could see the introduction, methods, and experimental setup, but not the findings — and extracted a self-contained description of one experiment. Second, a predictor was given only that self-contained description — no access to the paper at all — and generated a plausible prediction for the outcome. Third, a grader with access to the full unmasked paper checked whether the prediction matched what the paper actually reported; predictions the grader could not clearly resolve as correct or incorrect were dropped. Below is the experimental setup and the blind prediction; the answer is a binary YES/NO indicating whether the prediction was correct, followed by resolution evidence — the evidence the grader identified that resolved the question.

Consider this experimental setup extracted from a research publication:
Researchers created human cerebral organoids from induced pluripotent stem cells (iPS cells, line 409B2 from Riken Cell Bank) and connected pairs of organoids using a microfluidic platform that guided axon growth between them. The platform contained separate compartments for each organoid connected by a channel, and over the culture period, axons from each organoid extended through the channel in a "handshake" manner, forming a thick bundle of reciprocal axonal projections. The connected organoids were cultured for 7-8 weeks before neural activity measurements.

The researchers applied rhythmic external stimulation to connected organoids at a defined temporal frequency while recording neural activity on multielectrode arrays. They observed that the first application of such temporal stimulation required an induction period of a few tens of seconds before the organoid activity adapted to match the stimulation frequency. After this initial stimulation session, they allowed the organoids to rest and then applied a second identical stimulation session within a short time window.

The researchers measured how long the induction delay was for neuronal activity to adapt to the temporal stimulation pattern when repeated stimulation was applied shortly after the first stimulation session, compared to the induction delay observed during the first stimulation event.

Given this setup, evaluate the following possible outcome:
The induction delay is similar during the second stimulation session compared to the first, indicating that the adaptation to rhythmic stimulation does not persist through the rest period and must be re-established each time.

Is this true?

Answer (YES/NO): NO